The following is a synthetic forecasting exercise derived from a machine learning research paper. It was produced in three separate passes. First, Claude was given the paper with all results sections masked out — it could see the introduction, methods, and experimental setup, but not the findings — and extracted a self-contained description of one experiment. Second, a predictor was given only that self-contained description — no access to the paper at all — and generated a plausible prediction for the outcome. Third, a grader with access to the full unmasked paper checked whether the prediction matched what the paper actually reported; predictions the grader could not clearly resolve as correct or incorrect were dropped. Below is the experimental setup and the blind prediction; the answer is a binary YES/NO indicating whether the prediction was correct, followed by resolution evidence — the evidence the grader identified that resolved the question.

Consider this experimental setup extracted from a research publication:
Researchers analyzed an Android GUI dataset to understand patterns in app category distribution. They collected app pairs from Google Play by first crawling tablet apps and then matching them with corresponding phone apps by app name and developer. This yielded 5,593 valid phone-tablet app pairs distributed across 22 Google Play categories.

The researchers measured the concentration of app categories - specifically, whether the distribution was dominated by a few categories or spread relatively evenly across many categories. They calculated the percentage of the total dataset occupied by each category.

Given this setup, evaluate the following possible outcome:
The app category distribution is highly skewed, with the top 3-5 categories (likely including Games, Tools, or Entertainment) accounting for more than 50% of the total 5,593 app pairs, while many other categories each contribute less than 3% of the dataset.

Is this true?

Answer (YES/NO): NO